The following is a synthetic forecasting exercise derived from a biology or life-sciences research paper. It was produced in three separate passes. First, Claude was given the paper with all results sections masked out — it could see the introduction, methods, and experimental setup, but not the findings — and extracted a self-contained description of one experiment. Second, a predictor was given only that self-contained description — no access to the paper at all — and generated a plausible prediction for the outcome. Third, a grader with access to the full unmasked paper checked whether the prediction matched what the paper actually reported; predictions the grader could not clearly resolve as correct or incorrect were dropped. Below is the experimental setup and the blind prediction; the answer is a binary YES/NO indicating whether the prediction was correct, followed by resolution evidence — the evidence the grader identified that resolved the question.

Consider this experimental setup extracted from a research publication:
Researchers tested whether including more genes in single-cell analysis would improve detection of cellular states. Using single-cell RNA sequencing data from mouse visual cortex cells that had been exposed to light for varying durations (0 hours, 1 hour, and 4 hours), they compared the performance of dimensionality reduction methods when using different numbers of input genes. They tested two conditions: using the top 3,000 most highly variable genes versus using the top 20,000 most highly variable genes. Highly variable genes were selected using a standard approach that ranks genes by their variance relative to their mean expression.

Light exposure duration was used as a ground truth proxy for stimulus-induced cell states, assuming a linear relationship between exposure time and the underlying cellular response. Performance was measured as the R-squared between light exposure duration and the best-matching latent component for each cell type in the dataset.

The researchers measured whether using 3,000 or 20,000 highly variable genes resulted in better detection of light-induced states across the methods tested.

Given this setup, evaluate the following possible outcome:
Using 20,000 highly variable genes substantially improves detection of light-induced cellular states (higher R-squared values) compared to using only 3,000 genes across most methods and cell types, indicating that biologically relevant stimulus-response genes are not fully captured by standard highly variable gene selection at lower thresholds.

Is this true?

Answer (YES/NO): NO